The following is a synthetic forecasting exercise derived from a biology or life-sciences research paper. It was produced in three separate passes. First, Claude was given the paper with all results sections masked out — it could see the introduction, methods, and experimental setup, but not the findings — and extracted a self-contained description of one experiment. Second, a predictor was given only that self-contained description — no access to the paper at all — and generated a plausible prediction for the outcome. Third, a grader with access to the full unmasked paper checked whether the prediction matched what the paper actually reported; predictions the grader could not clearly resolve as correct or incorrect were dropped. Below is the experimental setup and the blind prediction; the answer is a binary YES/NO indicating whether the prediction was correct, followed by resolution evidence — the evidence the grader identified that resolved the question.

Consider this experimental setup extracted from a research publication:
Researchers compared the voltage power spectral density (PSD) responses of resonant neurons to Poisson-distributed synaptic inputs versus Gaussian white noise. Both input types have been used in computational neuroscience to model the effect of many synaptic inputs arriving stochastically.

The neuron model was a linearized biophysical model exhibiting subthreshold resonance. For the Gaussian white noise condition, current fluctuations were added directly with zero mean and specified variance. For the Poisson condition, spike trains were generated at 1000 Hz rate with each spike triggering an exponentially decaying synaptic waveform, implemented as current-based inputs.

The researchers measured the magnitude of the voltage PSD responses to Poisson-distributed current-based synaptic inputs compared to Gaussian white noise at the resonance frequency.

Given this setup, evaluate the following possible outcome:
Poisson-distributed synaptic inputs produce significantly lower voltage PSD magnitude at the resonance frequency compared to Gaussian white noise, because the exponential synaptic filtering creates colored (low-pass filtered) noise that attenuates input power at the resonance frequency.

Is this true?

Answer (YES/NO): YES